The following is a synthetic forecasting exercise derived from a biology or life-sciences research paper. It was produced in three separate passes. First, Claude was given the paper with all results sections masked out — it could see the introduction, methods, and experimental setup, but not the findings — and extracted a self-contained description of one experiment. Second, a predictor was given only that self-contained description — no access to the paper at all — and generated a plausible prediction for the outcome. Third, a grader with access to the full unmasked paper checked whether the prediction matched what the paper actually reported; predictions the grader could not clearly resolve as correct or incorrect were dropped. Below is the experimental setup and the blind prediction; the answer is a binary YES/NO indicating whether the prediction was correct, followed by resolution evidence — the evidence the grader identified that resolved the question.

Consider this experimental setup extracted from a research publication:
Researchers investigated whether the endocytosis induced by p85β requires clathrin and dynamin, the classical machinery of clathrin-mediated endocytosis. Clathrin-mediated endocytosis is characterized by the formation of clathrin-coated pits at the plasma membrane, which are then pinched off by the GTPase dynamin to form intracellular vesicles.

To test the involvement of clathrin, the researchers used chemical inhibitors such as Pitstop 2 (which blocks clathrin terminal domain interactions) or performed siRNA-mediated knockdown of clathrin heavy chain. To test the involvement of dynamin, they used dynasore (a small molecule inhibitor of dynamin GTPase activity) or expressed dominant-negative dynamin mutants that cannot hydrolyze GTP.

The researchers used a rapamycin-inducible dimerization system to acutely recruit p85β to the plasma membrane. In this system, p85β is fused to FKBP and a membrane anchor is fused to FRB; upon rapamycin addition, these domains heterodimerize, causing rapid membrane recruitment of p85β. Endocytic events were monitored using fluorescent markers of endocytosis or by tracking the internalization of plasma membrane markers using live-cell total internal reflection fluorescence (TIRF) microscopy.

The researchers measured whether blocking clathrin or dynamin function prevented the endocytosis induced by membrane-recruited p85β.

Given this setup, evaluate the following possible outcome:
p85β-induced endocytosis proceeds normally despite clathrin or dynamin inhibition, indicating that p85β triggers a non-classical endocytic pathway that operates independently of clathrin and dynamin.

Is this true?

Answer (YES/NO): NO